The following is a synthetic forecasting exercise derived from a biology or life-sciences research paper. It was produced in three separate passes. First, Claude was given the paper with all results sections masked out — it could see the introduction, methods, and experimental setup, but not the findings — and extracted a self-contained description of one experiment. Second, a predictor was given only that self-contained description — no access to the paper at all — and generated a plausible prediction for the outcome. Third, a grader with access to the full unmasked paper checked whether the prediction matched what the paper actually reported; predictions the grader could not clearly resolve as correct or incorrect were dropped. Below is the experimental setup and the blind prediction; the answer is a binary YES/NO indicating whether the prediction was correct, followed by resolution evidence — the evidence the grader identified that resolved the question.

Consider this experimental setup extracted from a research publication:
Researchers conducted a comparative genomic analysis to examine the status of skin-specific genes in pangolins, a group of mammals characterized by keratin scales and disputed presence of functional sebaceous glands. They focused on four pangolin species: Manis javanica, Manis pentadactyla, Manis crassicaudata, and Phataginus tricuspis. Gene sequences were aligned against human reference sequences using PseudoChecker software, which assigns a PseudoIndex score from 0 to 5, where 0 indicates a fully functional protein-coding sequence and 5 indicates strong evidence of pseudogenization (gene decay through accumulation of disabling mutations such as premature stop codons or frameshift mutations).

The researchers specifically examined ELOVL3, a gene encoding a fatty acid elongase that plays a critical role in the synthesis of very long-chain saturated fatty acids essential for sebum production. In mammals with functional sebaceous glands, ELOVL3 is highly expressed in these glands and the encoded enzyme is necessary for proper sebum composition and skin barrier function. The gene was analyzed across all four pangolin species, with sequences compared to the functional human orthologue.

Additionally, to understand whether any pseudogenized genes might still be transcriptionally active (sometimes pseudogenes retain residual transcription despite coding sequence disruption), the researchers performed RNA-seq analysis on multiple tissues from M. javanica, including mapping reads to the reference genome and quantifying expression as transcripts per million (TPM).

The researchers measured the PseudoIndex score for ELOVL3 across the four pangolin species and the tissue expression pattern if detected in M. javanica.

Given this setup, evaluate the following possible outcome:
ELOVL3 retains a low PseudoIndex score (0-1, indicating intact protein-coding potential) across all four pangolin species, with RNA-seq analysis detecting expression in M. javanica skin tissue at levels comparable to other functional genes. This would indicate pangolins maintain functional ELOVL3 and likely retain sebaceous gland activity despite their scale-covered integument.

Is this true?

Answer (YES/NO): YES